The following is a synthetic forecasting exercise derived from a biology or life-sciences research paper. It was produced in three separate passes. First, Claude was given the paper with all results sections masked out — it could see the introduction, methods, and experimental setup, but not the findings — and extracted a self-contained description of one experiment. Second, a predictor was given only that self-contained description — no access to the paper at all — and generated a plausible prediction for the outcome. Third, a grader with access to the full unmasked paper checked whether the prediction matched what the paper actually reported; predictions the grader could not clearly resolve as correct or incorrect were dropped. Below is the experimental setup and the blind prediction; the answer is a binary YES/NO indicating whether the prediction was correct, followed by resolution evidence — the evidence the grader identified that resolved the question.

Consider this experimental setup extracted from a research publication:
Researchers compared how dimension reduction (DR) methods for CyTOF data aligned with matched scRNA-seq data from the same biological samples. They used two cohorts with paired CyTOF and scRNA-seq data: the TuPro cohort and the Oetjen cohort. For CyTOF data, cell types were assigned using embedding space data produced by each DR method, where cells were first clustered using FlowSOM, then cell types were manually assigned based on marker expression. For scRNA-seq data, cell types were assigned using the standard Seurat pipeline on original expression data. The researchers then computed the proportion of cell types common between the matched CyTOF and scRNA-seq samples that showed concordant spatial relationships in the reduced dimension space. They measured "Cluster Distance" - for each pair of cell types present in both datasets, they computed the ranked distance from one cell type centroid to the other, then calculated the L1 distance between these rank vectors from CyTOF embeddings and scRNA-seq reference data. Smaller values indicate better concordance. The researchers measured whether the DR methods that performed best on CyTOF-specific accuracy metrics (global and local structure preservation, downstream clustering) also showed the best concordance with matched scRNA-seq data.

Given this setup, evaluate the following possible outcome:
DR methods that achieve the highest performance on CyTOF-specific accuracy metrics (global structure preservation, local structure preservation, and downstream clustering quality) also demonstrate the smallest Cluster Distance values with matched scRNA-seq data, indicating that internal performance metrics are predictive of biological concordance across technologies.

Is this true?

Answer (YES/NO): NO